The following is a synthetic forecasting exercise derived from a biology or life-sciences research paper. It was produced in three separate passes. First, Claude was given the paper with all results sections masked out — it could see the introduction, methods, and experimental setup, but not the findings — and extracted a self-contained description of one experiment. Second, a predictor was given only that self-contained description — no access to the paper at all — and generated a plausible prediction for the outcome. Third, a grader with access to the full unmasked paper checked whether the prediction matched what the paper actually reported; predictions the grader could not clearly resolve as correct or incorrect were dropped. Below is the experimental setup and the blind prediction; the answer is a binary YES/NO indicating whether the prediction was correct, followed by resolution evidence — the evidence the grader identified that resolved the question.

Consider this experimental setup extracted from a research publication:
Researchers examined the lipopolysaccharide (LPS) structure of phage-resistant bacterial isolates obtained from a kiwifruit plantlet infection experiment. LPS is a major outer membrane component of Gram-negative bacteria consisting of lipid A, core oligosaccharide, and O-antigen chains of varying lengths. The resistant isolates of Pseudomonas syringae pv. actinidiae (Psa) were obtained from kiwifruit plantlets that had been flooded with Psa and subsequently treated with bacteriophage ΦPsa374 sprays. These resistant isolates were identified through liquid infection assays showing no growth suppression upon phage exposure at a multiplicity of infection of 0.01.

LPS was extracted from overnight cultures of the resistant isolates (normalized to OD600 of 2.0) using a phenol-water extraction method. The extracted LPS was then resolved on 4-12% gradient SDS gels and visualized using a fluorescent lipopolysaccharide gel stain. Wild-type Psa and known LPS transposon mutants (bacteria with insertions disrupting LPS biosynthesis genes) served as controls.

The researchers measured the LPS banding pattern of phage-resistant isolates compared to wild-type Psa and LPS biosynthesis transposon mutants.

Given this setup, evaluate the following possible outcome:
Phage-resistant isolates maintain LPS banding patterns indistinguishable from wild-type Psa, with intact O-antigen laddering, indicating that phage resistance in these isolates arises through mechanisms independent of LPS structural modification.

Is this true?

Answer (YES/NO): NO